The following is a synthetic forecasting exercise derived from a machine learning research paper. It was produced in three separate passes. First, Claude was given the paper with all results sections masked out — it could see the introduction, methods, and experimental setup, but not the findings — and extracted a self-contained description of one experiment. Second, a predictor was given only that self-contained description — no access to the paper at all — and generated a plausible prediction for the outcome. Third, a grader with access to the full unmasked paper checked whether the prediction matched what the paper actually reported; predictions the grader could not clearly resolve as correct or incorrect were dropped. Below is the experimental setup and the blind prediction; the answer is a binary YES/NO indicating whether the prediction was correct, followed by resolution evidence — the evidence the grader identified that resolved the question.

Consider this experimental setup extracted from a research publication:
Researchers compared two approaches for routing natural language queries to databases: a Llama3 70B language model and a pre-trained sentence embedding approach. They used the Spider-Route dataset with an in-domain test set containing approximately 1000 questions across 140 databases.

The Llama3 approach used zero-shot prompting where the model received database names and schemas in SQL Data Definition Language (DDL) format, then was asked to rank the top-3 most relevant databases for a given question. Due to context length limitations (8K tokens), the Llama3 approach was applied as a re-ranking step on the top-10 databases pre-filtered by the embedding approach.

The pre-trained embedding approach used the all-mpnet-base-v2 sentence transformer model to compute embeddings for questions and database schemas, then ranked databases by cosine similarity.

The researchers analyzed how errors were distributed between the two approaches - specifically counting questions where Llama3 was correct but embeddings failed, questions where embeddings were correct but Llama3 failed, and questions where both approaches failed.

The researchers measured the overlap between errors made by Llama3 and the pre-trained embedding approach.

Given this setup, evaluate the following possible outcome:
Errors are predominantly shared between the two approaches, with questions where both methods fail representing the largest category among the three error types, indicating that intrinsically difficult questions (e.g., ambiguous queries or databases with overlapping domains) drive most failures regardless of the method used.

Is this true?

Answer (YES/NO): YES